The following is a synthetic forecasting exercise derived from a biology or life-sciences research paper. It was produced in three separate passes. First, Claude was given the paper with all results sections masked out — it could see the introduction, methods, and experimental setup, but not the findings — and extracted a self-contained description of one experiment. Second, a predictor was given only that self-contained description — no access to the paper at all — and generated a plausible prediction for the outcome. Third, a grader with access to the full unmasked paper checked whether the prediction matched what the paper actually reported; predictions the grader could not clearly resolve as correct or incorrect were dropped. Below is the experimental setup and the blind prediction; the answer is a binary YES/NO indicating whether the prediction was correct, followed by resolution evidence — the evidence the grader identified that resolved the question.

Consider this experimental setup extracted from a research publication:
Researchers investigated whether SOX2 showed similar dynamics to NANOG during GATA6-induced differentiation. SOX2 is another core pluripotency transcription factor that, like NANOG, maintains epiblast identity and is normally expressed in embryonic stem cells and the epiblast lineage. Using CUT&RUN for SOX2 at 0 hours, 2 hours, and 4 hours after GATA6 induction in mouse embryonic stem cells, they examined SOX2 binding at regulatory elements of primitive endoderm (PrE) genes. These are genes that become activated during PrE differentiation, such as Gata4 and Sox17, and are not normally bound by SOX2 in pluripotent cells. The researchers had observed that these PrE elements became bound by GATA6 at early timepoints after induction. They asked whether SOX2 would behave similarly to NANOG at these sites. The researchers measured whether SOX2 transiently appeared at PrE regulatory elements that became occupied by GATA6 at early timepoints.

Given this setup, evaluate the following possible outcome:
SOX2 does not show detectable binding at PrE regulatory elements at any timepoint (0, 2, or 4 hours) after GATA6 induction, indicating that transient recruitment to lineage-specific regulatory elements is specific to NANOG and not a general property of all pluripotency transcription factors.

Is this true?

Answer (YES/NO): NO